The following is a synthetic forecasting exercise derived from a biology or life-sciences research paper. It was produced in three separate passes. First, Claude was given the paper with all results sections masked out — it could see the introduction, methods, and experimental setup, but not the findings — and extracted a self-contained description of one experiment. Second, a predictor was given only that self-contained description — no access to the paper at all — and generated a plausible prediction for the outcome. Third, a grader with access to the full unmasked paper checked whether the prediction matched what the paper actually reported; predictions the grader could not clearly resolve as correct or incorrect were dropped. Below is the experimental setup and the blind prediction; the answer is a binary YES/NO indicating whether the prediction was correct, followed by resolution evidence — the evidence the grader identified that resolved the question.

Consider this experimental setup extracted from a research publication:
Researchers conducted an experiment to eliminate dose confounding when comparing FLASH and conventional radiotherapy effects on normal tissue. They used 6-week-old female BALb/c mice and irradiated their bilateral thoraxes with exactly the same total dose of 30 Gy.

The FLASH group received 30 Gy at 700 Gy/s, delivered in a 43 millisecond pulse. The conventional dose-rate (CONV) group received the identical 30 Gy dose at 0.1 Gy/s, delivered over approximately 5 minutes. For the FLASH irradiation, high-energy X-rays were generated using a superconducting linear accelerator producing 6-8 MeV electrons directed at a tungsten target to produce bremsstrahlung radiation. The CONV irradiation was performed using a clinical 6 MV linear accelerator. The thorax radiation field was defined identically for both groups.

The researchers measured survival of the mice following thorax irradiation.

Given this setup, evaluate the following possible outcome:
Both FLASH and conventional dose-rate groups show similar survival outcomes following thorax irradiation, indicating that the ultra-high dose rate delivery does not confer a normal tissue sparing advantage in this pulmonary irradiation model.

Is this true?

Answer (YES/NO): NO